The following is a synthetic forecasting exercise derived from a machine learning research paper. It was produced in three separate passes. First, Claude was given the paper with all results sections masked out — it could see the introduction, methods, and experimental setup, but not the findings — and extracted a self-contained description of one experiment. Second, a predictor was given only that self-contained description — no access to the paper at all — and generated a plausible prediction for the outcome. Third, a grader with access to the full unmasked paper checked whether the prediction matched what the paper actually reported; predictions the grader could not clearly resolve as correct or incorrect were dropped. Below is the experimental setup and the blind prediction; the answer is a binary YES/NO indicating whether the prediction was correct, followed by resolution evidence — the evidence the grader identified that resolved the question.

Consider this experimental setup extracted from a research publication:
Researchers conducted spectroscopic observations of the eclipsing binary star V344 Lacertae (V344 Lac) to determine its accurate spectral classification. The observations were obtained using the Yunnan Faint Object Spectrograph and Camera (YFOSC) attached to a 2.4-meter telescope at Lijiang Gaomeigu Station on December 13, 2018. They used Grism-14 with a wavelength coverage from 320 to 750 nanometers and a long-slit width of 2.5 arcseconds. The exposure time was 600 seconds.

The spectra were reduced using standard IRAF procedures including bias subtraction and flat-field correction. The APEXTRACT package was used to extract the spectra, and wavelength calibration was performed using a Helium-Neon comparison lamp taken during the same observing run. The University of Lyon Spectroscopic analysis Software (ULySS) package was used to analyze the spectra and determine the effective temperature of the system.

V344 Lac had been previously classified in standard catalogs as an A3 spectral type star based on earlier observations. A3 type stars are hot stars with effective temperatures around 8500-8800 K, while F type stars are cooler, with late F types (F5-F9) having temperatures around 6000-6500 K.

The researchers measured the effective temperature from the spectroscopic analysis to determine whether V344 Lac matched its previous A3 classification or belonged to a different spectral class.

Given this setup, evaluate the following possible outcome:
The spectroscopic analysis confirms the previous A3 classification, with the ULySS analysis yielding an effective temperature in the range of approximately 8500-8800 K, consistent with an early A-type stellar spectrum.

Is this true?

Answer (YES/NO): NO